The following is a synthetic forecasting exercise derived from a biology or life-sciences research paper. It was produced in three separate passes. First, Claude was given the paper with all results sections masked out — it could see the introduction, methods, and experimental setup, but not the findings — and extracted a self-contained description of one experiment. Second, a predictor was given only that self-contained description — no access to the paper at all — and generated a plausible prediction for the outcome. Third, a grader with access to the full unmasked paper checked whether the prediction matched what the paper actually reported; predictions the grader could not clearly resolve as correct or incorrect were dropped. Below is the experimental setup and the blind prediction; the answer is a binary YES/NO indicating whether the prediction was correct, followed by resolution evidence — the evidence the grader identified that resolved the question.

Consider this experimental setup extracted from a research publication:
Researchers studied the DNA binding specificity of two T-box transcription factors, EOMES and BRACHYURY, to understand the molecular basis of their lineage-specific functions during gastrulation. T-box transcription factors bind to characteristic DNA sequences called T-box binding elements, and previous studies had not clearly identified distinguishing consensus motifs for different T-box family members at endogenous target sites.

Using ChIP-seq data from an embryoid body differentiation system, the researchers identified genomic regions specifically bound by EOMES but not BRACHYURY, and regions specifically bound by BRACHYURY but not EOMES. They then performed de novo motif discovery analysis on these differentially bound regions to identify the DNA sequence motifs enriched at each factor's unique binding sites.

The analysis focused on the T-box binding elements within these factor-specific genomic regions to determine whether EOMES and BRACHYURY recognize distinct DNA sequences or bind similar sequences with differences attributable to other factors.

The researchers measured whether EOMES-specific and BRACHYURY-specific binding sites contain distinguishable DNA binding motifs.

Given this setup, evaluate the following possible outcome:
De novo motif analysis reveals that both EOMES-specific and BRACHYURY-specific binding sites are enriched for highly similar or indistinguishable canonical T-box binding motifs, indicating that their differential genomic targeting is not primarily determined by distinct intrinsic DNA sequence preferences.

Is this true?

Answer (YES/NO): NO